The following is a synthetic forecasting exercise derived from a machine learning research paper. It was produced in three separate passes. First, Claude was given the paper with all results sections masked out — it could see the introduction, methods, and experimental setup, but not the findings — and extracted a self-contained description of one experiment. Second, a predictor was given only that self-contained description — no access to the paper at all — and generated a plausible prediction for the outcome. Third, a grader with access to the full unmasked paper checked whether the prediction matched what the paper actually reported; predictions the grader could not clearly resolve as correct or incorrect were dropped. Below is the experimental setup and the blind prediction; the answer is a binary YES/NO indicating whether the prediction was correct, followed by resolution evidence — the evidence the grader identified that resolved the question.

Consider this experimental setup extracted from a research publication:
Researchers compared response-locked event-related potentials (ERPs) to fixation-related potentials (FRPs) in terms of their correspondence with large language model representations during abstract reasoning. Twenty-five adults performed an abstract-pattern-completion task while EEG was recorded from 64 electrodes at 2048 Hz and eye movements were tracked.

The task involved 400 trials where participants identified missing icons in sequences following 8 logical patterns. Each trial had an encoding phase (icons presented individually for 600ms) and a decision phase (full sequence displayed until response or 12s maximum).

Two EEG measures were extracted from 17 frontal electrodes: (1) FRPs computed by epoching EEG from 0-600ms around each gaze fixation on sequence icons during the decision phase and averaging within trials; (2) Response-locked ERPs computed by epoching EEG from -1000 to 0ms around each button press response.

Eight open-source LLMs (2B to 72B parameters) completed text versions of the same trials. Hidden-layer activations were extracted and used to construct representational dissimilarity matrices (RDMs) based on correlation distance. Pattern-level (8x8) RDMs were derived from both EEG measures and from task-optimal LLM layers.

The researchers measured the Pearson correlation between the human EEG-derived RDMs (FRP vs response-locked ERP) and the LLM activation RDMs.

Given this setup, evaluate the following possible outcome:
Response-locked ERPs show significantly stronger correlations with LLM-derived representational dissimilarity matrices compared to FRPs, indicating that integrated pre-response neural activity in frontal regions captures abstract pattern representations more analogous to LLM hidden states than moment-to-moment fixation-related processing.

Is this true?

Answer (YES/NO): NO